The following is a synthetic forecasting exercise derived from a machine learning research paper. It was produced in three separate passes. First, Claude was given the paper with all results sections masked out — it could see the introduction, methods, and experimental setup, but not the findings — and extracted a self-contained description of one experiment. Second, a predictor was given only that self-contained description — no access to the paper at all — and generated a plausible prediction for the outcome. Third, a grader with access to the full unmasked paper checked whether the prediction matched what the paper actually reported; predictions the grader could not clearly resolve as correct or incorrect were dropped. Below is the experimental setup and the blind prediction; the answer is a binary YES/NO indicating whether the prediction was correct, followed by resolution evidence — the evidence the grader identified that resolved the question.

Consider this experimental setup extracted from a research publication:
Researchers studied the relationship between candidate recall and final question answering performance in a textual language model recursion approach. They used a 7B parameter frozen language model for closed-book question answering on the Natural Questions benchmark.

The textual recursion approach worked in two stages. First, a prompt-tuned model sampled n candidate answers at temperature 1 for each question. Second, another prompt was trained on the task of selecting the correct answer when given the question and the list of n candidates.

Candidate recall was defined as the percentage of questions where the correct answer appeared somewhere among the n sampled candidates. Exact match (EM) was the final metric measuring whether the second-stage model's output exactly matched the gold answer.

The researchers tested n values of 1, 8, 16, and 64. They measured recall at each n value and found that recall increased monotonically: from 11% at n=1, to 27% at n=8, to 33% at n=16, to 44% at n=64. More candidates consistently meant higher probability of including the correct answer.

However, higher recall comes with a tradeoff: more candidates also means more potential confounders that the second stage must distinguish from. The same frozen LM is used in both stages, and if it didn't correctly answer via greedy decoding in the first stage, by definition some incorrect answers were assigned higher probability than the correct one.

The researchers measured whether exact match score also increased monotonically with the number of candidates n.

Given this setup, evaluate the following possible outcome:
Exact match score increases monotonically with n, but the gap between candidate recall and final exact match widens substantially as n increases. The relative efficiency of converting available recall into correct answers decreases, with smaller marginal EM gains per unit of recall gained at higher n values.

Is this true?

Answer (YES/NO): NO